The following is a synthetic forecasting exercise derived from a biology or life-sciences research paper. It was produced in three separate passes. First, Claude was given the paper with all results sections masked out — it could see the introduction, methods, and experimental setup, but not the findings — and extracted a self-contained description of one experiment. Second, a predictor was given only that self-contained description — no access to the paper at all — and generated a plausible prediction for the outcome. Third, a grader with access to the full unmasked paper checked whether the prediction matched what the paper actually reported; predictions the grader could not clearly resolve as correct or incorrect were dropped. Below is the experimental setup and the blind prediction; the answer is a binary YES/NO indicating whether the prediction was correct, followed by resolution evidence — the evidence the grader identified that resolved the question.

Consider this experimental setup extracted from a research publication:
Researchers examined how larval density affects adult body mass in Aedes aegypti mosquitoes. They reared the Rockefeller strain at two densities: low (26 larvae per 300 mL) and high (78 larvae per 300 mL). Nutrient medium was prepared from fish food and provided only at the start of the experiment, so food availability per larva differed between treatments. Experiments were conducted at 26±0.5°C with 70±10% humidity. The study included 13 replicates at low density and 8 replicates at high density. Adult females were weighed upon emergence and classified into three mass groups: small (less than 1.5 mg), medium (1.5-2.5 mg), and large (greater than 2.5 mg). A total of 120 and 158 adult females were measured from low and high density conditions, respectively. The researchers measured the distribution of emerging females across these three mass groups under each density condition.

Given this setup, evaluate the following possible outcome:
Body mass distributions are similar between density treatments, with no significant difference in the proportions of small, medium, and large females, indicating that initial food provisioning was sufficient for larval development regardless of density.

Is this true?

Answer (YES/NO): NO